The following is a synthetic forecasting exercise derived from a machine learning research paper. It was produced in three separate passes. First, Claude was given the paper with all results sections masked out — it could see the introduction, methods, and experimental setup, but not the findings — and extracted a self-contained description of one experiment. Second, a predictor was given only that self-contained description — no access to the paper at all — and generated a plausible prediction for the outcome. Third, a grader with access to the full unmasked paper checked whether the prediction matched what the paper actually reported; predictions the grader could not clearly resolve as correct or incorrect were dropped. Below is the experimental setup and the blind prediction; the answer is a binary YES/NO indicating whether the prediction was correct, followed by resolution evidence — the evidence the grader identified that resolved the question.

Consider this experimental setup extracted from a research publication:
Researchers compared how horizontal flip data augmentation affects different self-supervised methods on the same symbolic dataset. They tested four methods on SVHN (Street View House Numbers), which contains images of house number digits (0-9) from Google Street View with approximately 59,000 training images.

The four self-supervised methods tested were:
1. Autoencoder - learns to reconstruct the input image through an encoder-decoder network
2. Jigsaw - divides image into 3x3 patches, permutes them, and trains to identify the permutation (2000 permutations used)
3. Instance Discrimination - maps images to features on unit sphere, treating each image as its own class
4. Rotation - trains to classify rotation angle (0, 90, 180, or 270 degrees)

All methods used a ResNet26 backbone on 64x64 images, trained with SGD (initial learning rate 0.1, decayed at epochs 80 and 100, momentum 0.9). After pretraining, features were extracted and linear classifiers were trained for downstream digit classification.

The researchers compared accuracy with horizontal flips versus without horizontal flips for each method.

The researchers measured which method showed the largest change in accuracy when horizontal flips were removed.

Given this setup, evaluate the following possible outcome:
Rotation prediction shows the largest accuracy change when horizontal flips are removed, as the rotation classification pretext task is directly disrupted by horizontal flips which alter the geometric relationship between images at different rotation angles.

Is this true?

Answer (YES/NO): NO